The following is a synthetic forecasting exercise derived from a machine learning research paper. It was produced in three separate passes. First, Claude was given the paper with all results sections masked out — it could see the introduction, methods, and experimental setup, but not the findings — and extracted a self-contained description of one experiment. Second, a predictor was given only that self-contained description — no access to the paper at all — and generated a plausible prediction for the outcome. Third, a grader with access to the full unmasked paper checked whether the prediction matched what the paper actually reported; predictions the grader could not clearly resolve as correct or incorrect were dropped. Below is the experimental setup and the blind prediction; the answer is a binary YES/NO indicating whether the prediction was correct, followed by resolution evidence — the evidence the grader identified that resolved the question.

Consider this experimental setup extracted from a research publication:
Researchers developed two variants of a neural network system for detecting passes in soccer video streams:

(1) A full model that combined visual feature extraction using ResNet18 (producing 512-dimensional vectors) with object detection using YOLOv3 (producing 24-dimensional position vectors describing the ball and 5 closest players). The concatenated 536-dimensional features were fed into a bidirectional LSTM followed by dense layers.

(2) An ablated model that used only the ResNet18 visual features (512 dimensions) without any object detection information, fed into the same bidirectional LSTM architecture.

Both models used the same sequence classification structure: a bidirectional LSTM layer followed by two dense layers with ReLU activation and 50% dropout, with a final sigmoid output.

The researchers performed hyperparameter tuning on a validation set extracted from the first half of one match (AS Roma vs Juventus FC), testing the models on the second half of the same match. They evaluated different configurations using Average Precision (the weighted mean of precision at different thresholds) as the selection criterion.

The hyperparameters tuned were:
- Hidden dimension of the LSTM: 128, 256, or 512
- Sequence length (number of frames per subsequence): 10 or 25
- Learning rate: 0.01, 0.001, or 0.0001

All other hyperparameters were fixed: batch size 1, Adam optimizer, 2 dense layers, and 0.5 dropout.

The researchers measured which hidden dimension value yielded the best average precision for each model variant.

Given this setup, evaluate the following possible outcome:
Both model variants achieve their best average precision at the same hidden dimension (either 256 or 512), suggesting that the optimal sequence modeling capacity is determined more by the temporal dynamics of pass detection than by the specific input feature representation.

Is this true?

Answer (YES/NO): NO